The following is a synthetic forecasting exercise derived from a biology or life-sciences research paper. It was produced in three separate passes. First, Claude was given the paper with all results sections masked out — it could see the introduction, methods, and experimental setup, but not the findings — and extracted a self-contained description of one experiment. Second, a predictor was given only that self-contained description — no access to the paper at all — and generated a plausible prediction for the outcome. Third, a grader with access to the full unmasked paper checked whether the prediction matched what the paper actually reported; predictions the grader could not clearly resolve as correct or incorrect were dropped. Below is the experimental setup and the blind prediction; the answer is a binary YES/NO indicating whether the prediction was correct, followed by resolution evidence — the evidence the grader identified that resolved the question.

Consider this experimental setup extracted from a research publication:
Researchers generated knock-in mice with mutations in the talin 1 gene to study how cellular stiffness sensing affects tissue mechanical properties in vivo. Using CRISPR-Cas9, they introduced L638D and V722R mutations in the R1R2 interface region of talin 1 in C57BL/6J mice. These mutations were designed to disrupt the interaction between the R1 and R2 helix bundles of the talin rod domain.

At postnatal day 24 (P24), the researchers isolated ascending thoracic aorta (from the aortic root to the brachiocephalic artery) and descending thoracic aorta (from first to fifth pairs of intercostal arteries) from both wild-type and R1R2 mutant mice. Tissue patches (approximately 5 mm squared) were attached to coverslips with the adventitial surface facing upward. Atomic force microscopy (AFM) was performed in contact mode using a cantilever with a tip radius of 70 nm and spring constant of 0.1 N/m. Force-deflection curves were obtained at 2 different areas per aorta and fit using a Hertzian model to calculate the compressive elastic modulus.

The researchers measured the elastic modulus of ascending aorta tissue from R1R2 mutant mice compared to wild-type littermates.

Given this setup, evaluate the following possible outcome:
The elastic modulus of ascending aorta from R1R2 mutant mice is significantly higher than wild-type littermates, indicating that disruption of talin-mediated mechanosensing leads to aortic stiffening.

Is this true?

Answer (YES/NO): NO